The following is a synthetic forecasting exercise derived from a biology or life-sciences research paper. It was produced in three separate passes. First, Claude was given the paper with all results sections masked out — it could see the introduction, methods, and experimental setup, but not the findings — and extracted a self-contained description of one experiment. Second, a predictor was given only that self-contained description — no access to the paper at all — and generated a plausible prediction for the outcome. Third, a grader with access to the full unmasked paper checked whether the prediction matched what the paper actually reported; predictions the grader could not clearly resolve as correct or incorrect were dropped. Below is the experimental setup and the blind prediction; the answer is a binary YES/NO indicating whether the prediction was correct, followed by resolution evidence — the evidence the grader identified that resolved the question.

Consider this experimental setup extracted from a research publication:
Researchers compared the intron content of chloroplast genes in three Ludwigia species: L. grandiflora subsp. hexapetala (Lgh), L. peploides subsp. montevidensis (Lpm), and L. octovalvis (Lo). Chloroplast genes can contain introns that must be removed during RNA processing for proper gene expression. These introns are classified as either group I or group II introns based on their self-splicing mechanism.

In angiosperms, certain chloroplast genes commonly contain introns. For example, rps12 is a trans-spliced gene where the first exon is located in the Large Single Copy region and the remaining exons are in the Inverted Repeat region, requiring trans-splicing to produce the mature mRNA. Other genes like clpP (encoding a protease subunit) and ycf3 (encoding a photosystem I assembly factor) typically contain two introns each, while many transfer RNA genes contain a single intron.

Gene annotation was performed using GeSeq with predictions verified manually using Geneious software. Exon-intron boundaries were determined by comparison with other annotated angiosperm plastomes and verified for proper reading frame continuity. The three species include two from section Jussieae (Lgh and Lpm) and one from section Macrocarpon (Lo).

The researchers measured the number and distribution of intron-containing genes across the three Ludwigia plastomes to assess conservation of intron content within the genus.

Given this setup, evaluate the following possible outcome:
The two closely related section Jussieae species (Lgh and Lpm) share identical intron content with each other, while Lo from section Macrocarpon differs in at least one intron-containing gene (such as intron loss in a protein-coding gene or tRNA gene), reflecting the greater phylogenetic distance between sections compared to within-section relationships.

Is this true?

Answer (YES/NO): NO